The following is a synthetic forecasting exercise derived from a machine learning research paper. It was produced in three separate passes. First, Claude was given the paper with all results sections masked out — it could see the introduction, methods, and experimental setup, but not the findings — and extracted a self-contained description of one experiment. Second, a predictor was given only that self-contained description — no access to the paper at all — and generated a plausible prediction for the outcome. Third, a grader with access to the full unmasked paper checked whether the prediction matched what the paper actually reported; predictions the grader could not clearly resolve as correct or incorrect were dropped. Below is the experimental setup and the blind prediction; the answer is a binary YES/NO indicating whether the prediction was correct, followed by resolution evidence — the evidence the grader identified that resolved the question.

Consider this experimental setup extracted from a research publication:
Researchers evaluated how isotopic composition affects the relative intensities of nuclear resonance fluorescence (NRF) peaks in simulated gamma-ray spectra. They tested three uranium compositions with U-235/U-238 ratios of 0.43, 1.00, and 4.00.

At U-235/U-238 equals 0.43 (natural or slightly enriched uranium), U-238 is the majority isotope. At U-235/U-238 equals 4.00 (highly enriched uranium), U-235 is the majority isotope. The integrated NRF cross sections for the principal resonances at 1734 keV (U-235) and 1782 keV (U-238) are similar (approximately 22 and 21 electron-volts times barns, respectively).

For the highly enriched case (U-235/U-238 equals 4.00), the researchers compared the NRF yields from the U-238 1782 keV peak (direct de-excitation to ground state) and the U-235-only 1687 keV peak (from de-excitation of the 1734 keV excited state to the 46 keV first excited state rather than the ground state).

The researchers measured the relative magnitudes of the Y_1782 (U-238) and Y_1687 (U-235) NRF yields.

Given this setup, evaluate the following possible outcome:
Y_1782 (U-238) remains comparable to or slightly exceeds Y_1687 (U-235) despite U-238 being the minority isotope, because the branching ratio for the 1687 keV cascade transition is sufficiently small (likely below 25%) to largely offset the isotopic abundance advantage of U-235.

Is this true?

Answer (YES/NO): NO